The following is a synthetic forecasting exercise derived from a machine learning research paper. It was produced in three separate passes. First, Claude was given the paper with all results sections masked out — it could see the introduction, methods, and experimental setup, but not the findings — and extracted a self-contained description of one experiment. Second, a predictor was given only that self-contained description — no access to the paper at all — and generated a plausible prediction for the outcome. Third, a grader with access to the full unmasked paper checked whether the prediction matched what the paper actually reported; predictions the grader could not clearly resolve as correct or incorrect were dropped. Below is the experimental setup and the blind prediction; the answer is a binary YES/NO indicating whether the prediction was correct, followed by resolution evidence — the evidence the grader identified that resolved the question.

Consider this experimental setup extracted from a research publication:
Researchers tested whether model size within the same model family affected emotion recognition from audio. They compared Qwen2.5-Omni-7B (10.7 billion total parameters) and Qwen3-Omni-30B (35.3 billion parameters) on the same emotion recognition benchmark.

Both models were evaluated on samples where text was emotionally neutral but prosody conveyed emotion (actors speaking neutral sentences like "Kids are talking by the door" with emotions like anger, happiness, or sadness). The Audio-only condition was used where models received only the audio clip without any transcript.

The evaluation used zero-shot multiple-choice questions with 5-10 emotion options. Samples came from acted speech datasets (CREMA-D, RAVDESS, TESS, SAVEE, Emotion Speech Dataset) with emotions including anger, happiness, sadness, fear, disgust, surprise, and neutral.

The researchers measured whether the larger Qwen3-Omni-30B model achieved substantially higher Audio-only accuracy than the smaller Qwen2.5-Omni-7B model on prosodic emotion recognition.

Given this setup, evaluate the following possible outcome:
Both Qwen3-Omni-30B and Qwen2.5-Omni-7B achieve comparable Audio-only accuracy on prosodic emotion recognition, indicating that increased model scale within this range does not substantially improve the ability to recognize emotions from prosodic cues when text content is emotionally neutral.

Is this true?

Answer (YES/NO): NO